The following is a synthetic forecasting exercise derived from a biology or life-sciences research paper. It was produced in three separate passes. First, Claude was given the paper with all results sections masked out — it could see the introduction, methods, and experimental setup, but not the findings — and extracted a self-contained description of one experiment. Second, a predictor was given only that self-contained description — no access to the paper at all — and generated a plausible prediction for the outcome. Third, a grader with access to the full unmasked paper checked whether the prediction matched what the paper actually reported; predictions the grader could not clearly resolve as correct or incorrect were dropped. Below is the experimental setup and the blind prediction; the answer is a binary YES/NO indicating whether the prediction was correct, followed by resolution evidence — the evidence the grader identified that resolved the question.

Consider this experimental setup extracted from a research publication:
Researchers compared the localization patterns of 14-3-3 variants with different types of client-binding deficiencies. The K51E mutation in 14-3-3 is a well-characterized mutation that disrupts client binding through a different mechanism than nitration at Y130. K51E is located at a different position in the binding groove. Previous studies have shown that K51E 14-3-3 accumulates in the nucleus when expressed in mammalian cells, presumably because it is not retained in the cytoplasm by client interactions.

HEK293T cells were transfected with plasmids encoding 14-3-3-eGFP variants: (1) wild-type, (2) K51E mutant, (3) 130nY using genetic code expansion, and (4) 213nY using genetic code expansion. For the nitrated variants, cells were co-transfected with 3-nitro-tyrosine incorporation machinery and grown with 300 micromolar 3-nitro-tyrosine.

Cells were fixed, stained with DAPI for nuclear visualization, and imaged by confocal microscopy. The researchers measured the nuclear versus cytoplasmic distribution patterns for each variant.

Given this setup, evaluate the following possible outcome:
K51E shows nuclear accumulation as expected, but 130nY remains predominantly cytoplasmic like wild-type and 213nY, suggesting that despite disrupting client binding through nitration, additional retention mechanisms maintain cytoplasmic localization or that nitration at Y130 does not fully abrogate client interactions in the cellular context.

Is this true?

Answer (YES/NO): YES